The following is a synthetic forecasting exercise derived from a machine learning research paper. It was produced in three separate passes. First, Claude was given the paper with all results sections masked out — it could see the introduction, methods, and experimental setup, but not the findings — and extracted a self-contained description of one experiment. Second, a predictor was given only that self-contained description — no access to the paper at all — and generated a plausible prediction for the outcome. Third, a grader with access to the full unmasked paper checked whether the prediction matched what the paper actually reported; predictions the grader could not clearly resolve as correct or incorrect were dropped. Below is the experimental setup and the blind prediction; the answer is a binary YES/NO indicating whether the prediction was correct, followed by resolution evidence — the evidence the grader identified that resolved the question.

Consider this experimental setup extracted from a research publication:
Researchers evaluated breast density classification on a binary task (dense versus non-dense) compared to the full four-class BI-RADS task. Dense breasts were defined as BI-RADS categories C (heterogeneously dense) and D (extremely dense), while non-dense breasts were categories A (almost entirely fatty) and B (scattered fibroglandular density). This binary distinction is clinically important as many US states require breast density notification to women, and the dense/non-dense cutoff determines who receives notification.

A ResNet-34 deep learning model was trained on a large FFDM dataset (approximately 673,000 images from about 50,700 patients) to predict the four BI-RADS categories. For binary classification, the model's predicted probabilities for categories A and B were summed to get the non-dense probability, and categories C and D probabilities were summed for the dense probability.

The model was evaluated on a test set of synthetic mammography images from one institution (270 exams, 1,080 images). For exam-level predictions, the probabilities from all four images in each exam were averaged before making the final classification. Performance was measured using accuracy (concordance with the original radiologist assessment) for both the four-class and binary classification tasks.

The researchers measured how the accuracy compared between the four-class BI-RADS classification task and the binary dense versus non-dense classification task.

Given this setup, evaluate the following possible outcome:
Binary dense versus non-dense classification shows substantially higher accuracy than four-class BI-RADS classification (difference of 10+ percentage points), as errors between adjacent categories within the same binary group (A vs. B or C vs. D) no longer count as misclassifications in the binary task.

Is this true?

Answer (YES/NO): NO